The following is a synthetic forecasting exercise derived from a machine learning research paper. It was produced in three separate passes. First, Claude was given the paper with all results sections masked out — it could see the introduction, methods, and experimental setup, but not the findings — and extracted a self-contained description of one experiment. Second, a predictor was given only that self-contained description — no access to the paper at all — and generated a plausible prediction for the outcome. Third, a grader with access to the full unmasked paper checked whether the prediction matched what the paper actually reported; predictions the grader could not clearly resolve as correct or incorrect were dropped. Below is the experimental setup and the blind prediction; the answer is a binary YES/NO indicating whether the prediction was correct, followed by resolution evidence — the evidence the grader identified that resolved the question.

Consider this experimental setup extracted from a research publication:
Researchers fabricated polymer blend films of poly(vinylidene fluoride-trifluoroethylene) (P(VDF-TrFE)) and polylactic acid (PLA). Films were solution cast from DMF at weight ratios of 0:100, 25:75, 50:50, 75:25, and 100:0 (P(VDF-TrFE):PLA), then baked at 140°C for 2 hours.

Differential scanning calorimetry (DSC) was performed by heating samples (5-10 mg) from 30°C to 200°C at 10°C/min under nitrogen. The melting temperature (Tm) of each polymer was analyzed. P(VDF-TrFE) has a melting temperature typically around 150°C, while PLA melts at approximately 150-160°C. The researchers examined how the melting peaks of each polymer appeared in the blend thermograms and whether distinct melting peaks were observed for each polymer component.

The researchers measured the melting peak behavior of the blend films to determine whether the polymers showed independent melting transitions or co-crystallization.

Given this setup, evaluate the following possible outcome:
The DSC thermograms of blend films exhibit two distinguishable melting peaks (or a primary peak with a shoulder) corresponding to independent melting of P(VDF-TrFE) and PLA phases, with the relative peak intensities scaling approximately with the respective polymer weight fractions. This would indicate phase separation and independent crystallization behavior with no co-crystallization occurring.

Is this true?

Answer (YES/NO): YES